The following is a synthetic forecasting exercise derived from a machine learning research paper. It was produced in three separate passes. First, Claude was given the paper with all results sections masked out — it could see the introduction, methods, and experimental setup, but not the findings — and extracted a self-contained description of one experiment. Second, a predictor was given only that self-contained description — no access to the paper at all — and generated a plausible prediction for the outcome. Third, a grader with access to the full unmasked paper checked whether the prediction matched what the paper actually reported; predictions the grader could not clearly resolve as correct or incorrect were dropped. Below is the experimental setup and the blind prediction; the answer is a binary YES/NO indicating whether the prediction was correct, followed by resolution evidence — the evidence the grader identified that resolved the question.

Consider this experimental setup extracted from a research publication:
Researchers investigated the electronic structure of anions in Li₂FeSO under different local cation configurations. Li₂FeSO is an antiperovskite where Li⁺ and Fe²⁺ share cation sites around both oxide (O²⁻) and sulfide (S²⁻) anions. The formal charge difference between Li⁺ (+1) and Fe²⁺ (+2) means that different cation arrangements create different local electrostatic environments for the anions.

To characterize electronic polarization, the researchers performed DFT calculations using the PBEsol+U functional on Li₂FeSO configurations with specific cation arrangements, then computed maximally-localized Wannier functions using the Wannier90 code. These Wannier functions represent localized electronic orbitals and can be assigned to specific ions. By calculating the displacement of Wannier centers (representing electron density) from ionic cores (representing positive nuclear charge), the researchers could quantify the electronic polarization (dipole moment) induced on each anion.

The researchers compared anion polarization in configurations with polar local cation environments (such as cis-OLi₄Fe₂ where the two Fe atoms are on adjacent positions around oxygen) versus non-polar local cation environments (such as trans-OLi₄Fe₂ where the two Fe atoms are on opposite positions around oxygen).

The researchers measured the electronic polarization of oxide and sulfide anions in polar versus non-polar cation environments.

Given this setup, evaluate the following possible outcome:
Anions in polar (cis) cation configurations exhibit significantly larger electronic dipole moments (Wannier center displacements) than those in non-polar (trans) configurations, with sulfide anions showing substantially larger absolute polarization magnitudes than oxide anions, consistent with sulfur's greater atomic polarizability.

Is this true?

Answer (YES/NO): NO